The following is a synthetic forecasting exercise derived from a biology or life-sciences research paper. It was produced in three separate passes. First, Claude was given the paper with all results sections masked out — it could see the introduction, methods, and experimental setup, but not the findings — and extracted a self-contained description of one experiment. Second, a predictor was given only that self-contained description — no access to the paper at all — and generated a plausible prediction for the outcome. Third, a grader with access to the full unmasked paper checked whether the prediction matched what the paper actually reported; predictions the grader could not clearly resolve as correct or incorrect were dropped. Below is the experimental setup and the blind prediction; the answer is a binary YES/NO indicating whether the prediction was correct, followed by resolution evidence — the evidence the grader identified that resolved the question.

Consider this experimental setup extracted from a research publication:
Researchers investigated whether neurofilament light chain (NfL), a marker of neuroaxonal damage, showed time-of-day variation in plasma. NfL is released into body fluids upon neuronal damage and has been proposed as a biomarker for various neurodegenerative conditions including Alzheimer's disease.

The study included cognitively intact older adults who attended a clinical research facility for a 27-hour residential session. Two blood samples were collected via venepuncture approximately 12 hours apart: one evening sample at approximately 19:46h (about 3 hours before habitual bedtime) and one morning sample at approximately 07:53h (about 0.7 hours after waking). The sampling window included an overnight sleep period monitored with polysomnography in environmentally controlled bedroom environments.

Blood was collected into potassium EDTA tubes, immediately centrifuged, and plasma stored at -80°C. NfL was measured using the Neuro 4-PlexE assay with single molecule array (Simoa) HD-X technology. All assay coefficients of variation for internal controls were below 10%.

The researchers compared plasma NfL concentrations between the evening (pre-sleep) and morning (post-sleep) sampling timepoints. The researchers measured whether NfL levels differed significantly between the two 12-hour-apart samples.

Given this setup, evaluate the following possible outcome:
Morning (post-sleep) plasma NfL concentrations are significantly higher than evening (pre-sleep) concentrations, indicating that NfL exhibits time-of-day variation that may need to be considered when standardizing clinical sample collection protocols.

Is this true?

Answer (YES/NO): NO